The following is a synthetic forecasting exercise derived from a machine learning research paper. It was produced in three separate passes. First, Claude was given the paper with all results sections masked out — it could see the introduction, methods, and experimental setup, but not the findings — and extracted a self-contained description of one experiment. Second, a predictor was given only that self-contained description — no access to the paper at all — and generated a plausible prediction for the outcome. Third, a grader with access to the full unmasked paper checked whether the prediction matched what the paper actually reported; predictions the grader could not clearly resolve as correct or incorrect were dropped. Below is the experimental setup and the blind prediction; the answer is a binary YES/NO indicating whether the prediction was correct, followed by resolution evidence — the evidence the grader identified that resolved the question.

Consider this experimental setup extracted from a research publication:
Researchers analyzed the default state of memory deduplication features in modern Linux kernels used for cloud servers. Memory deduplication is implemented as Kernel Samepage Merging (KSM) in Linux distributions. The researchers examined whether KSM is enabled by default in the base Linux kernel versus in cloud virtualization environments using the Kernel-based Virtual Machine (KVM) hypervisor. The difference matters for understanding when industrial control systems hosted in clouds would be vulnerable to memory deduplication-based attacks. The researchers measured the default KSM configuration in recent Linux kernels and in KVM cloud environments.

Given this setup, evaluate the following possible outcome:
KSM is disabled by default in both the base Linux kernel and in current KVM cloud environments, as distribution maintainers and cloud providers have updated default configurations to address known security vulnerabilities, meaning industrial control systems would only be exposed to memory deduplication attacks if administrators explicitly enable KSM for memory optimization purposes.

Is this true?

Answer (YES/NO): NO